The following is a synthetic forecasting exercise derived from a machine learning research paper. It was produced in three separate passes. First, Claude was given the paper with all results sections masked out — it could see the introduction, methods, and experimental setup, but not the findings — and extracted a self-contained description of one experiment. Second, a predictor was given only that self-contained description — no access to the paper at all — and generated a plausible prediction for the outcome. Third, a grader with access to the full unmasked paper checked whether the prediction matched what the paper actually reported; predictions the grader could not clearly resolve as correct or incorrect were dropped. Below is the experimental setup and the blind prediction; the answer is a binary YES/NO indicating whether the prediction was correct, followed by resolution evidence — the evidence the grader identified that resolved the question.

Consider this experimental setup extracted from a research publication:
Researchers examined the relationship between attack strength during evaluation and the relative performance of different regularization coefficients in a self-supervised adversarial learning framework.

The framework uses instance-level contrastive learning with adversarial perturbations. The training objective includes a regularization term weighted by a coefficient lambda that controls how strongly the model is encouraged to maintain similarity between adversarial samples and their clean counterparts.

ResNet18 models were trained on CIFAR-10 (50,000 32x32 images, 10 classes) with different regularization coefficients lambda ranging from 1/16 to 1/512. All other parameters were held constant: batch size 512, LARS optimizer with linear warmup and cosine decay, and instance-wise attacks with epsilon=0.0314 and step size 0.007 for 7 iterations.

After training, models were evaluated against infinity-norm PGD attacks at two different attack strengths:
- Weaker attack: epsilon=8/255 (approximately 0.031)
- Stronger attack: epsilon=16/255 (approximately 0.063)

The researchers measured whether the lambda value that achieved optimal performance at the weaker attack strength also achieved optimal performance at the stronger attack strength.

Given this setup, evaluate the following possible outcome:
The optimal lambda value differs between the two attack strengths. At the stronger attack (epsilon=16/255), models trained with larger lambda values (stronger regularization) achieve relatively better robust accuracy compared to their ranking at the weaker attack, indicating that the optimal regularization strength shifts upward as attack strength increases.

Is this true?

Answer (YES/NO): YES